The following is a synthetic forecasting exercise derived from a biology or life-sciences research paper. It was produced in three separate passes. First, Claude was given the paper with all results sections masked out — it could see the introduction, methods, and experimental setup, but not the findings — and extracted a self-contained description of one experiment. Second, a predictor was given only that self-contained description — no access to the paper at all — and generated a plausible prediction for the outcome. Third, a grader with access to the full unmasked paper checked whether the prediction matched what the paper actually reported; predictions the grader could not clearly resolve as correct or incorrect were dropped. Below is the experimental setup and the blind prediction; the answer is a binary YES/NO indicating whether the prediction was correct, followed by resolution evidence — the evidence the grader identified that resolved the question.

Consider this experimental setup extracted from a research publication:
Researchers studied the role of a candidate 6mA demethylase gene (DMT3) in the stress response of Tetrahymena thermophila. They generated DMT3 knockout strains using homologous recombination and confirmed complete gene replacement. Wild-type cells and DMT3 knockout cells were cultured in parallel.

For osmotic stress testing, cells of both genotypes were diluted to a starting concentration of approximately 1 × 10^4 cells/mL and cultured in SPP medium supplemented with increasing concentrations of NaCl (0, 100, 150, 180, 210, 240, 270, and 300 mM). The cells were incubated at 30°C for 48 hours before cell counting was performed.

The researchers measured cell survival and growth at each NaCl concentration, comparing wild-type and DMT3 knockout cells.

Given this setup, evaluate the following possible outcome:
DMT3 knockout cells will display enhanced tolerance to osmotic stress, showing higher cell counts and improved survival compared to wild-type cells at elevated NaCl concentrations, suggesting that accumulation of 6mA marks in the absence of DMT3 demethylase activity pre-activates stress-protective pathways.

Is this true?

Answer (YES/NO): NO